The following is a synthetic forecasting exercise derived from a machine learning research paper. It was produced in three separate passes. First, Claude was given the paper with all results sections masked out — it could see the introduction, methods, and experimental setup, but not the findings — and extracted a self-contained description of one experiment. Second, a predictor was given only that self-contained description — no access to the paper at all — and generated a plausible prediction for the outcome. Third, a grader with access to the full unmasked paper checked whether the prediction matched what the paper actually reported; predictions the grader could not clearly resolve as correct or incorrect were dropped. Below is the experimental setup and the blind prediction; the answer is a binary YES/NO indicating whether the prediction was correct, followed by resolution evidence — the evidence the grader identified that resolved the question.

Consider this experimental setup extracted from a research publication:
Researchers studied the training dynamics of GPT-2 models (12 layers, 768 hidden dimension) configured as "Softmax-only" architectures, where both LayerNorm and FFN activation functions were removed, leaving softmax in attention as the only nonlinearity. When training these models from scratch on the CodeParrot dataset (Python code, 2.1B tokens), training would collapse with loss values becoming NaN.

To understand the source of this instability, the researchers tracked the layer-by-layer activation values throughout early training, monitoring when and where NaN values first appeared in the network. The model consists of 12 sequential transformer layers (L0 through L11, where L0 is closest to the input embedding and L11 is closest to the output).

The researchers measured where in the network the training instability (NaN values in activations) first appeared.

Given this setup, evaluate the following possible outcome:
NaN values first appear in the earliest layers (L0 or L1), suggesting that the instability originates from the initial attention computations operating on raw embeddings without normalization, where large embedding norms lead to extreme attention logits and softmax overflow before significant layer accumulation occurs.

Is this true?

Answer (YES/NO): NO